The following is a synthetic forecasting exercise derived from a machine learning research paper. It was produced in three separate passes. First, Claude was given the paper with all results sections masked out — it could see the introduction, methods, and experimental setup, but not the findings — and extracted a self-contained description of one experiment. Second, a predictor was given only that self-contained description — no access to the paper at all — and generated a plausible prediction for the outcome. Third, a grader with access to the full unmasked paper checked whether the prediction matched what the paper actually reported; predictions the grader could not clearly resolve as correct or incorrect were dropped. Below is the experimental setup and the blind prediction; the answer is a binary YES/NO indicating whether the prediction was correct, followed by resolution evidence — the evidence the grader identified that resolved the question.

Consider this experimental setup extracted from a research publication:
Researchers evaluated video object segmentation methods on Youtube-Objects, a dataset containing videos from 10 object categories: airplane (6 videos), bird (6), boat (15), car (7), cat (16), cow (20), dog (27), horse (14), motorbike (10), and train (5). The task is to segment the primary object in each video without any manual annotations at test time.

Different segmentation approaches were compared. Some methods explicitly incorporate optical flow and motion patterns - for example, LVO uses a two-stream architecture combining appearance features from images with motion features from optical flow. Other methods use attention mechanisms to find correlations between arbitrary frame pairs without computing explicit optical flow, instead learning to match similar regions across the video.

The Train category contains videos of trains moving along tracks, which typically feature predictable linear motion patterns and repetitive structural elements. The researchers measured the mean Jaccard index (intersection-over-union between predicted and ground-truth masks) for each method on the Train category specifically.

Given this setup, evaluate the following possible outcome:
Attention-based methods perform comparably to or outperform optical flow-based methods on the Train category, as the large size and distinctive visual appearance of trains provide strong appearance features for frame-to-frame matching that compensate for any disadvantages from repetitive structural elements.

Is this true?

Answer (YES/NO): NO